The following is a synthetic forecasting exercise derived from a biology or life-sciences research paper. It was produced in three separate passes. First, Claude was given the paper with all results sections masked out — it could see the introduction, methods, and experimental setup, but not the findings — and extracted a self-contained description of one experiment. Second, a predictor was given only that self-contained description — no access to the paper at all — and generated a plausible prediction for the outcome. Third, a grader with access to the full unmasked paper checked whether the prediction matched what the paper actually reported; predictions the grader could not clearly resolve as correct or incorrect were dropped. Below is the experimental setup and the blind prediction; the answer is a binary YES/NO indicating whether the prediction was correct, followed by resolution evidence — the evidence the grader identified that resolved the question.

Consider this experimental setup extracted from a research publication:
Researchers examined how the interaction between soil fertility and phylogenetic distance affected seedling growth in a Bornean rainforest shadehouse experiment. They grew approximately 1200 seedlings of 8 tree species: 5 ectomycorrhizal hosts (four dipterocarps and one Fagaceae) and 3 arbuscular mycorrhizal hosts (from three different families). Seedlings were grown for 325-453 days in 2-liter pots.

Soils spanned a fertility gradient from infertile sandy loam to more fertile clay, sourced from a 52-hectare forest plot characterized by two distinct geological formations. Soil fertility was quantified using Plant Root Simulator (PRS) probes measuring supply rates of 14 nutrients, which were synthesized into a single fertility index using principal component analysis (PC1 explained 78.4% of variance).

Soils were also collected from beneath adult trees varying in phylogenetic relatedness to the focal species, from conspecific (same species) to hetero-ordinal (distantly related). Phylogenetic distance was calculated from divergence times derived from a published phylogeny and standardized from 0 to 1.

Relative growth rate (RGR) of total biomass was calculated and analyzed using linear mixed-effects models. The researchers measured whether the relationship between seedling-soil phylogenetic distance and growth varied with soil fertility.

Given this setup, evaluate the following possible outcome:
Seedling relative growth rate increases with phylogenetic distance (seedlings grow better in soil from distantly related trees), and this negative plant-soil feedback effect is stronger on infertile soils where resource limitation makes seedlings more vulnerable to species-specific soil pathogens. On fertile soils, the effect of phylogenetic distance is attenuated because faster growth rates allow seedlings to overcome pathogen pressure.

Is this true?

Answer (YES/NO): NO